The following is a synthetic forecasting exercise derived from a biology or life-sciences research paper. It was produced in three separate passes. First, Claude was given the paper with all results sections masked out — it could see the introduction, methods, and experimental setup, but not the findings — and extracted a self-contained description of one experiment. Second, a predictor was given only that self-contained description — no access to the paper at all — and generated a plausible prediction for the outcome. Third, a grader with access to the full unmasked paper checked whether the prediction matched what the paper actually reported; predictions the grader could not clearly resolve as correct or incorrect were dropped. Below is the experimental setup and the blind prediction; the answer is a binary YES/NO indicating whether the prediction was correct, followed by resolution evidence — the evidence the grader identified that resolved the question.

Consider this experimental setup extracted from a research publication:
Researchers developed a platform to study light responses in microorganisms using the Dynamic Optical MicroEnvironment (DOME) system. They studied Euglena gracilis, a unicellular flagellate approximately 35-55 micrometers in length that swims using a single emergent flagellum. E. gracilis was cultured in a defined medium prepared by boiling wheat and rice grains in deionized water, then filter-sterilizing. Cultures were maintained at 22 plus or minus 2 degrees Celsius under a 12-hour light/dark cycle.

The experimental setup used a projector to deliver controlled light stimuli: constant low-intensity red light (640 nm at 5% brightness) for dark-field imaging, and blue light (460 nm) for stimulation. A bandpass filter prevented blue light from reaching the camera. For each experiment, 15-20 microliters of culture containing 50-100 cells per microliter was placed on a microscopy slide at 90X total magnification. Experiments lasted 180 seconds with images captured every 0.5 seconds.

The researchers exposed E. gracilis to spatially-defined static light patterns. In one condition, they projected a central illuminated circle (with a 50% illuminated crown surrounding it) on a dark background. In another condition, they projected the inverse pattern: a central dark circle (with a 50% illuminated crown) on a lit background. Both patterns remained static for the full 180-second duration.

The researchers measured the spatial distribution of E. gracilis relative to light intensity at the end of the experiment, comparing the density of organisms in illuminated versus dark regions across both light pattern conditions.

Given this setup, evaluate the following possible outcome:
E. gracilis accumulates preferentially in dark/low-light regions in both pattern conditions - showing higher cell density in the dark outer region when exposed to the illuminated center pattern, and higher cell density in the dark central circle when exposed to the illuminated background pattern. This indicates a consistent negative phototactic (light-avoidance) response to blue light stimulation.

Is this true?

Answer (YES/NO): NO